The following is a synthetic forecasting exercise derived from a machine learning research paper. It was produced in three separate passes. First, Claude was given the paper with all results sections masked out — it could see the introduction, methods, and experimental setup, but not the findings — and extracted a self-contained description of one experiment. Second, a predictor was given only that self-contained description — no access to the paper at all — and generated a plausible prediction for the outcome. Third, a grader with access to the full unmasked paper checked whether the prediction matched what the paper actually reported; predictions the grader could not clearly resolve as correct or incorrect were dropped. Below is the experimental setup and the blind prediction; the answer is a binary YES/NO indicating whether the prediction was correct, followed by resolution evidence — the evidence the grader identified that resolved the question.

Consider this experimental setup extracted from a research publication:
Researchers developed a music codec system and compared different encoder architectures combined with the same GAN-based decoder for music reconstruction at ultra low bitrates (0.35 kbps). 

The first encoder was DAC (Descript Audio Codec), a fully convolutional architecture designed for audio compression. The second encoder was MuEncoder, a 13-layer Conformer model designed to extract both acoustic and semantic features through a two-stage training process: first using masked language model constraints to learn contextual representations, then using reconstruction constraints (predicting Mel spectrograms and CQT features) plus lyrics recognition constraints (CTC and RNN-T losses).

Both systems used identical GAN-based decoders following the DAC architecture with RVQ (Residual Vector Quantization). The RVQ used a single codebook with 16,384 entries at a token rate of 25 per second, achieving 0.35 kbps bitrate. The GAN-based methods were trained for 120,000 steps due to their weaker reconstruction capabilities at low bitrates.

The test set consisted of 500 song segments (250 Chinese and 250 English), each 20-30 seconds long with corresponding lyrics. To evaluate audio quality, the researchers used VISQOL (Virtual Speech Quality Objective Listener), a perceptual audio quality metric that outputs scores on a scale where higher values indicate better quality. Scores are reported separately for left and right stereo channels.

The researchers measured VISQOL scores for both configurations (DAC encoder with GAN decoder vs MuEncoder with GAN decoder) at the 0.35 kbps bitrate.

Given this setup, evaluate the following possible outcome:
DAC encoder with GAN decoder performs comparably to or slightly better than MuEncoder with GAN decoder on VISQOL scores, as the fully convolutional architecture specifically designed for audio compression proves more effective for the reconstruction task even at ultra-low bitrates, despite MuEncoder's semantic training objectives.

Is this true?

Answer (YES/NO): NO